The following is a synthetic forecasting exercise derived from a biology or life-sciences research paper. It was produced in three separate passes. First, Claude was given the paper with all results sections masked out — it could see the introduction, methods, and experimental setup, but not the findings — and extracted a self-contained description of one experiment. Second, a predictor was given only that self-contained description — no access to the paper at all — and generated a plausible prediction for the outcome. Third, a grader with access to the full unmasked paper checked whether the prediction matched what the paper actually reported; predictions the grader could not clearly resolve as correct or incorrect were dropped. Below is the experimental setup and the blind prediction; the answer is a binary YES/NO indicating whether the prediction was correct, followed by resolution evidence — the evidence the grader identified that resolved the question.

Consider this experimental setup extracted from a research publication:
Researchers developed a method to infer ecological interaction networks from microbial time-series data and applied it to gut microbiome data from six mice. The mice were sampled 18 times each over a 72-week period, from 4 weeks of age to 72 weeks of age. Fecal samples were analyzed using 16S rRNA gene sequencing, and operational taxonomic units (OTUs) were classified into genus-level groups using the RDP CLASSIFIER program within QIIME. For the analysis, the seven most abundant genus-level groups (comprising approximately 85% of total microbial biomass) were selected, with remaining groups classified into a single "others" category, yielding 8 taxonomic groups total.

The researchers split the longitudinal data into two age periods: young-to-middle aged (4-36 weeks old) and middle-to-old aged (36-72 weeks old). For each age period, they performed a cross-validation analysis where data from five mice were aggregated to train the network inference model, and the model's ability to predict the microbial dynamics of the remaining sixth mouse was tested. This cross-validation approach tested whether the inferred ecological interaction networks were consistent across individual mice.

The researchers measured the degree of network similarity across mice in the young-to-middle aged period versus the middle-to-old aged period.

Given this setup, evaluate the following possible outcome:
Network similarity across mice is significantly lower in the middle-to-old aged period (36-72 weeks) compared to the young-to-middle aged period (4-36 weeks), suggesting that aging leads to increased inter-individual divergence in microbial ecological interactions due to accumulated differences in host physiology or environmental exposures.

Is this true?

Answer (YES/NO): NO